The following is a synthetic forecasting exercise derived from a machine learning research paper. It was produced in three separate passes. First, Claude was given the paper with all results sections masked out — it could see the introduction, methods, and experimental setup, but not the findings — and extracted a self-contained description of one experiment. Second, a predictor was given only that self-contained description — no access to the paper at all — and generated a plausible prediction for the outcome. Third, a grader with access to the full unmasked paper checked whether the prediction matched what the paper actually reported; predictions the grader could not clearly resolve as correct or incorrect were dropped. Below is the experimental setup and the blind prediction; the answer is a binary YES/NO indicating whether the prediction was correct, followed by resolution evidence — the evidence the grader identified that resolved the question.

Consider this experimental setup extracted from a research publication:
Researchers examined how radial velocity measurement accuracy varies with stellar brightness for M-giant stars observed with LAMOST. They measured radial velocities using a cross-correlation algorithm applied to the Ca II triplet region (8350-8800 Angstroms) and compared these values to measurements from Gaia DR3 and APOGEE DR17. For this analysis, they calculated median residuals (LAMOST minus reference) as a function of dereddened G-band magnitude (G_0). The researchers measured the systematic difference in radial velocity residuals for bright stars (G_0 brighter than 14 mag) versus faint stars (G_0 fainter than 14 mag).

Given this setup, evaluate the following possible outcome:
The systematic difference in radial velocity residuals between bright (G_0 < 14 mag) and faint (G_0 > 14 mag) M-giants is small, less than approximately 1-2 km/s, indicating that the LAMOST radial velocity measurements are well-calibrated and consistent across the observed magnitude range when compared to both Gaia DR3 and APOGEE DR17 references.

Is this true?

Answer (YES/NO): NO